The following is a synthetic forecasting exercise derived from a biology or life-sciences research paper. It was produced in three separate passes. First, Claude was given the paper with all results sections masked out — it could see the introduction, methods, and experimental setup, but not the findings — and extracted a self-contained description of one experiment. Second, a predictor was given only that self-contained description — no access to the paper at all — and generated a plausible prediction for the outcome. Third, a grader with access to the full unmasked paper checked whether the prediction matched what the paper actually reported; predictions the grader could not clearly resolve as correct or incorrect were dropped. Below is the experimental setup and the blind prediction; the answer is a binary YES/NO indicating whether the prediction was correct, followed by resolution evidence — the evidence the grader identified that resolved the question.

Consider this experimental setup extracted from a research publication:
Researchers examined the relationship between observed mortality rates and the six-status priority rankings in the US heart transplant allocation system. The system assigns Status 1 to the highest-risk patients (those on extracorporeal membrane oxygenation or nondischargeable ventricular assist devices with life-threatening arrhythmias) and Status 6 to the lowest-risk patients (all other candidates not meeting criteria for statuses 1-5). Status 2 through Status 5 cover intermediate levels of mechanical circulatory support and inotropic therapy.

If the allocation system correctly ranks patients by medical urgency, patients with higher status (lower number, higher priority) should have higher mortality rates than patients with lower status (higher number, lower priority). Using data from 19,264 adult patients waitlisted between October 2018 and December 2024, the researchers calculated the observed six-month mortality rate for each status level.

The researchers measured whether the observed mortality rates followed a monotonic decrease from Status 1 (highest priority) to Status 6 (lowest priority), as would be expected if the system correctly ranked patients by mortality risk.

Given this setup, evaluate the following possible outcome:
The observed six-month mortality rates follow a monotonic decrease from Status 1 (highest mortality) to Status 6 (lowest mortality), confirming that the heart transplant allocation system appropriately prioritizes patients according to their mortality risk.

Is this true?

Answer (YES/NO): NO